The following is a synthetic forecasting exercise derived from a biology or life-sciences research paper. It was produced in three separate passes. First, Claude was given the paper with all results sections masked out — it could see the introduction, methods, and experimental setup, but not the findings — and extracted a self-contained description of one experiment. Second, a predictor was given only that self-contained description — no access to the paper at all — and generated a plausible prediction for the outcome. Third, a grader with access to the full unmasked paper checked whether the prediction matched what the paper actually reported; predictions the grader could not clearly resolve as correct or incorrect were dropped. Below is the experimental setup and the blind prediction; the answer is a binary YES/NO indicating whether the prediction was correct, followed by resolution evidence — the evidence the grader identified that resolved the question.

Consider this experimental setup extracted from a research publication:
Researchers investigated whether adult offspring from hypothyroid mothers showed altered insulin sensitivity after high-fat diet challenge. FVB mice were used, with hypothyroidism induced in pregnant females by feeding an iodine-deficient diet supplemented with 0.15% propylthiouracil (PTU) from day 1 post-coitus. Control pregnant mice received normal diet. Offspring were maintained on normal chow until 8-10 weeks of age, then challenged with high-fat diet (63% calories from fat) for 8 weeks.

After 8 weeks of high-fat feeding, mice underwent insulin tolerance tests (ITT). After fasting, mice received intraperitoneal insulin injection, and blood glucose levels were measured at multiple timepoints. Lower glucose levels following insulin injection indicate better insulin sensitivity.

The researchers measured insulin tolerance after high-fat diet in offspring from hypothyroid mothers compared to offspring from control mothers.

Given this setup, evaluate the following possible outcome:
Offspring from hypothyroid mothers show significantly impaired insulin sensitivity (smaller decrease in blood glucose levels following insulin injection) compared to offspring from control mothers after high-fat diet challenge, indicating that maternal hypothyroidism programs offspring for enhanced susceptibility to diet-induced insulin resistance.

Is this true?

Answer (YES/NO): NO